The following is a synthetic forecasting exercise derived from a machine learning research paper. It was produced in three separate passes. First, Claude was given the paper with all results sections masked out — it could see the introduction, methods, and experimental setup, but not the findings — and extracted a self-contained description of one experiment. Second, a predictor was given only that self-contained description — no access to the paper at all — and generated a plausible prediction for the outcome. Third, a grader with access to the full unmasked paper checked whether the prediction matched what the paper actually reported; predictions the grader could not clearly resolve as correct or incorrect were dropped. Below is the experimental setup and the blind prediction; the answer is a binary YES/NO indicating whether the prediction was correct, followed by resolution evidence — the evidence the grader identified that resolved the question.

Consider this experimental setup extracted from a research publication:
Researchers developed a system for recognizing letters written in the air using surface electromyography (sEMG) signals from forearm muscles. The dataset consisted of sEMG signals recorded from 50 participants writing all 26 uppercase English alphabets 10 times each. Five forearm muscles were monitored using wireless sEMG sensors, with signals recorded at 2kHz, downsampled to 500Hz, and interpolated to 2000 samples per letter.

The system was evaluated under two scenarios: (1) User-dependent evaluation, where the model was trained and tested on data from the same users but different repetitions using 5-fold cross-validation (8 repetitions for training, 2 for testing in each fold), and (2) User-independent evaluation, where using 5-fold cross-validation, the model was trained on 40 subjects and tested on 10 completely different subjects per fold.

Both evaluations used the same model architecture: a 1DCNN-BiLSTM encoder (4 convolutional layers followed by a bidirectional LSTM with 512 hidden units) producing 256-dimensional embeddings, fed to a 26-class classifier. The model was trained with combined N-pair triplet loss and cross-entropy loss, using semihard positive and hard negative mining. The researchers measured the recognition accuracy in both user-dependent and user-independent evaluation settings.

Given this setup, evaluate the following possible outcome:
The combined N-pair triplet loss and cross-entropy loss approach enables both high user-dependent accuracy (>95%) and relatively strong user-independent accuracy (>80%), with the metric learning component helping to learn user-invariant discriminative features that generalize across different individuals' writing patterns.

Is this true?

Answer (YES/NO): NO